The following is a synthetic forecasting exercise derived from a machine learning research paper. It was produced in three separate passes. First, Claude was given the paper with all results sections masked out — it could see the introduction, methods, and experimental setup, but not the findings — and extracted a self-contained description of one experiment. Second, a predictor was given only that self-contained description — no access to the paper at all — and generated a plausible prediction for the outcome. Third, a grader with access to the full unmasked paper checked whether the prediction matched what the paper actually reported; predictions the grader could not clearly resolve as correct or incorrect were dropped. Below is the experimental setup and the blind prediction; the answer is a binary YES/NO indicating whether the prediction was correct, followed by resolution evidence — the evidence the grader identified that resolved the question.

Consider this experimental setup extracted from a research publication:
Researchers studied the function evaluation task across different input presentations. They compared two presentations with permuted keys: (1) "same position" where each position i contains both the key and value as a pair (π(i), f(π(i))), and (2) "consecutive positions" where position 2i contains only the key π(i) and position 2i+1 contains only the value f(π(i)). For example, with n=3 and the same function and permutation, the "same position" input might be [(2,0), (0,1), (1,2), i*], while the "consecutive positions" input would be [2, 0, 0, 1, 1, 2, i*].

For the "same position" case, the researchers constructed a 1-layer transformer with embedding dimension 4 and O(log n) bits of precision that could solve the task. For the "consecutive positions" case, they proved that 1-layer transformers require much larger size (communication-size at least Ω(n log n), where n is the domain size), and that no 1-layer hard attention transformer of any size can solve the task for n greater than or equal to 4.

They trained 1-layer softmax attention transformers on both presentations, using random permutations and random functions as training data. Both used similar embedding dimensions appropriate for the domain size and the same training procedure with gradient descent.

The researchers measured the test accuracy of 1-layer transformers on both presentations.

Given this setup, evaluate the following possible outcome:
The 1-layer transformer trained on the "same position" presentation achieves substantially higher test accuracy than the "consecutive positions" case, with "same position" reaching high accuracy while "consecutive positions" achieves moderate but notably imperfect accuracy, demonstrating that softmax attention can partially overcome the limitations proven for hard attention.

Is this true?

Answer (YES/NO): NO